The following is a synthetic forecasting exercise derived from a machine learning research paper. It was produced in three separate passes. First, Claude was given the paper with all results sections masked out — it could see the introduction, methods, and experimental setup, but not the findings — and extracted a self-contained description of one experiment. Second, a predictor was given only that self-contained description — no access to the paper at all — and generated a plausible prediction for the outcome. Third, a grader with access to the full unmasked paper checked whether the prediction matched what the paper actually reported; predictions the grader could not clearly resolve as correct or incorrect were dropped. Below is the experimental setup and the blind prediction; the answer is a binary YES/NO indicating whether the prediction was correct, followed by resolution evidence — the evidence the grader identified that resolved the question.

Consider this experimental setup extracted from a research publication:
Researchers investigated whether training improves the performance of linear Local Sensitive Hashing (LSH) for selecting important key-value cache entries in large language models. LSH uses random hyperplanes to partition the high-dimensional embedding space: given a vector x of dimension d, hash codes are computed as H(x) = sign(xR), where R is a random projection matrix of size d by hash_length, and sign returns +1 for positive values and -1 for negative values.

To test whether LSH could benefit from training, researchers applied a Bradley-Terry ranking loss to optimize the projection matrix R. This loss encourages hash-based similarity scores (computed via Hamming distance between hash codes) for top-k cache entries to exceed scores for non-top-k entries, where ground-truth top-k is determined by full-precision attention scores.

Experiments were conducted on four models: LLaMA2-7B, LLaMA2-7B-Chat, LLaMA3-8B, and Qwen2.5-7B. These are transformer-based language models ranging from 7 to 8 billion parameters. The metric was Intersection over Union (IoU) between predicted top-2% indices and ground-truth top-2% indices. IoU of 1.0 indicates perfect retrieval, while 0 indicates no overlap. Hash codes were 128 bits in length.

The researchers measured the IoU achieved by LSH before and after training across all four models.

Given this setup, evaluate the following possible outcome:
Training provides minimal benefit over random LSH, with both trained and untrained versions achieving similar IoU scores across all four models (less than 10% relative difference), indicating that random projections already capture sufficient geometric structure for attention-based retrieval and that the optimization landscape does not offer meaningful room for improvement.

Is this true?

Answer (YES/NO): NO